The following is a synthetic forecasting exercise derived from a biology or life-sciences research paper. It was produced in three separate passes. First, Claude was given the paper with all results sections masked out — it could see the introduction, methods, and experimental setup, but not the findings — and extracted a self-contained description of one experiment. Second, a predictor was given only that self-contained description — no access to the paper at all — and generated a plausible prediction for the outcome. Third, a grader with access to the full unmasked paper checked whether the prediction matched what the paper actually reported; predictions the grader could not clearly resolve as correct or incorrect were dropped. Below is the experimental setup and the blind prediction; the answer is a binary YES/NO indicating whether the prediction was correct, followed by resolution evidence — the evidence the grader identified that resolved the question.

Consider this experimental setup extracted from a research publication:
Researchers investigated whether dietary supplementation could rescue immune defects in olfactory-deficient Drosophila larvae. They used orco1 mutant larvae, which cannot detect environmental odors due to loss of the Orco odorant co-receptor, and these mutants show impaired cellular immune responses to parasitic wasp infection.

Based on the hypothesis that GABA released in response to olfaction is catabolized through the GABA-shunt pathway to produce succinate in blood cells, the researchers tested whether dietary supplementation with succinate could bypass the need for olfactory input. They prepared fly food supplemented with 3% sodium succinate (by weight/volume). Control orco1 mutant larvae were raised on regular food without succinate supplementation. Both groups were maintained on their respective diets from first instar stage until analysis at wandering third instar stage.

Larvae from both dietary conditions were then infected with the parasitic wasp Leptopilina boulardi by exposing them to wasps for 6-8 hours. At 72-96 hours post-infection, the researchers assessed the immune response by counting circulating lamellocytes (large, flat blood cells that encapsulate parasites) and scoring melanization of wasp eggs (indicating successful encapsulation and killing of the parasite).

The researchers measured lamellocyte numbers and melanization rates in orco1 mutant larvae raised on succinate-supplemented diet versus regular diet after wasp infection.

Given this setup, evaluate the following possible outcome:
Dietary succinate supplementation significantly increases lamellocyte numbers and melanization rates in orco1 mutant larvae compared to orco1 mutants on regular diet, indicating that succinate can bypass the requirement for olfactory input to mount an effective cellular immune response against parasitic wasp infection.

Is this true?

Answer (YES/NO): YES